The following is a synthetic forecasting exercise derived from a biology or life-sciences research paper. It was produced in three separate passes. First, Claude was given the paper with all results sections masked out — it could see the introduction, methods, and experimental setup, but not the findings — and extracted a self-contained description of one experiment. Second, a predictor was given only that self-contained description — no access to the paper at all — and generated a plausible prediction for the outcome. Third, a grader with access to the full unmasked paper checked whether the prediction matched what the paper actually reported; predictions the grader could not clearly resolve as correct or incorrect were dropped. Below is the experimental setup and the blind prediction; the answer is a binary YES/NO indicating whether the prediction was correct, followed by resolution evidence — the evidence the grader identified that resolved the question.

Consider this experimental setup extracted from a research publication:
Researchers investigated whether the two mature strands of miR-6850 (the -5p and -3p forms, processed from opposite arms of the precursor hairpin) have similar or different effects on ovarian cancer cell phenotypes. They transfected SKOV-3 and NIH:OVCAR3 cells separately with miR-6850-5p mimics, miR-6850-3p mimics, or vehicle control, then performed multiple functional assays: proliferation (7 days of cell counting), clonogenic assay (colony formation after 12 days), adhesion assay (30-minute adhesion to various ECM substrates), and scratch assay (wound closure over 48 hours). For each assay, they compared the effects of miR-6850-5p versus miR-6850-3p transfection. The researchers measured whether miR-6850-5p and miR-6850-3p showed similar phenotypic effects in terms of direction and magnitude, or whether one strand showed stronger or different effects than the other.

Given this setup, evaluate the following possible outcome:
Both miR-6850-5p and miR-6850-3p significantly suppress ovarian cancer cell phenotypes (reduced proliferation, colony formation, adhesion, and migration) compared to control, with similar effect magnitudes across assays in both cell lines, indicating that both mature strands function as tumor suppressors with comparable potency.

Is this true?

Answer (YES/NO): NO